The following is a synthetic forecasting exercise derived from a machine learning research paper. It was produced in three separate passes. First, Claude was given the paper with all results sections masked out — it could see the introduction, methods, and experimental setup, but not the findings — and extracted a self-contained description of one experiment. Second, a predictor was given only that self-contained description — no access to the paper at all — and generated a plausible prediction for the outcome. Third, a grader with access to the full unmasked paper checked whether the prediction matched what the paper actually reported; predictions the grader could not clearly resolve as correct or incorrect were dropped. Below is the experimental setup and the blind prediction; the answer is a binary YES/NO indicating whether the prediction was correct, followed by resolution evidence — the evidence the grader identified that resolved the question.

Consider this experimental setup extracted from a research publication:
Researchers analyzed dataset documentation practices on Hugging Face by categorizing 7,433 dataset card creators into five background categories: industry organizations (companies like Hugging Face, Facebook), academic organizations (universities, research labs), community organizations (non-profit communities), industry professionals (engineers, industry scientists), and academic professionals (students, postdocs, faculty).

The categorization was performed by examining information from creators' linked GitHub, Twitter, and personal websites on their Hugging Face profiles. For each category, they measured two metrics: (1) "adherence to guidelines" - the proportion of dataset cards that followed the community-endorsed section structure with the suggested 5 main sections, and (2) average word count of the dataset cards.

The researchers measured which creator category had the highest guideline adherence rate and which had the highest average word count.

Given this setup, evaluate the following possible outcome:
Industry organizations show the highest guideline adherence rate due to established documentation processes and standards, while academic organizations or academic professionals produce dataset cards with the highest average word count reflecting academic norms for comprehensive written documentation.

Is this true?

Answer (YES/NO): YES